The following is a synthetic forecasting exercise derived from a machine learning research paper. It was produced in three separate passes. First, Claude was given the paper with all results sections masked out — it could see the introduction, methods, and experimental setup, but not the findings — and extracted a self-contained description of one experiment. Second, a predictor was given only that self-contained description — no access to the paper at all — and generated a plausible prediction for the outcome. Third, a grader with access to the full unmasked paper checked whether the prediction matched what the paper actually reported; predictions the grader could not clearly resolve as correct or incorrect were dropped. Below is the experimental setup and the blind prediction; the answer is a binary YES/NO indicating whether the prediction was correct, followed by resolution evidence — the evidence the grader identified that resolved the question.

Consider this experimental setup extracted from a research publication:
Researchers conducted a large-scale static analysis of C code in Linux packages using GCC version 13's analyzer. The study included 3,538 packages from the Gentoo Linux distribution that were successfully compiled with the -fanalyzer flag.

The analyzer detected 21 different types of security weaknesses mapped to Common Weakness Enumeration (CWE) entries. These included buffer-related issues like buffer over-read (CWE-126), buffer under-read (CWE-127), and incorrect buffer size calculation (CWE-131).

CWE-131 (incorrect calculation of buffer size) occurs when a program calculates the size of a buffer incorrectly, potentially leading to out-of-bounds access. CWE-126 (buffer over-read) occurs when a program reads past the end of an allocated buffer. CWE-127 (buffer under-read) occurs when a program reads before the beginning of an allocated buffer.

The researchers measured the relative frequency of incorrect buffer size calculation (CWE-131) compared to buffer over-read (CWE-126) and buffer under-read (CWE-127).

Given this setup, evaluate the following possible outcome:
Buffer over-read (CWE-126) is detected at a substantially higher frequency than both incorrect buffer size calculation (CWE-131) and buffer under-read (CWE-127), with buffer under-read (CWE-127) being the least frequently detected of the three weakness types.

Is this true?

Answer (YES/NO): NO